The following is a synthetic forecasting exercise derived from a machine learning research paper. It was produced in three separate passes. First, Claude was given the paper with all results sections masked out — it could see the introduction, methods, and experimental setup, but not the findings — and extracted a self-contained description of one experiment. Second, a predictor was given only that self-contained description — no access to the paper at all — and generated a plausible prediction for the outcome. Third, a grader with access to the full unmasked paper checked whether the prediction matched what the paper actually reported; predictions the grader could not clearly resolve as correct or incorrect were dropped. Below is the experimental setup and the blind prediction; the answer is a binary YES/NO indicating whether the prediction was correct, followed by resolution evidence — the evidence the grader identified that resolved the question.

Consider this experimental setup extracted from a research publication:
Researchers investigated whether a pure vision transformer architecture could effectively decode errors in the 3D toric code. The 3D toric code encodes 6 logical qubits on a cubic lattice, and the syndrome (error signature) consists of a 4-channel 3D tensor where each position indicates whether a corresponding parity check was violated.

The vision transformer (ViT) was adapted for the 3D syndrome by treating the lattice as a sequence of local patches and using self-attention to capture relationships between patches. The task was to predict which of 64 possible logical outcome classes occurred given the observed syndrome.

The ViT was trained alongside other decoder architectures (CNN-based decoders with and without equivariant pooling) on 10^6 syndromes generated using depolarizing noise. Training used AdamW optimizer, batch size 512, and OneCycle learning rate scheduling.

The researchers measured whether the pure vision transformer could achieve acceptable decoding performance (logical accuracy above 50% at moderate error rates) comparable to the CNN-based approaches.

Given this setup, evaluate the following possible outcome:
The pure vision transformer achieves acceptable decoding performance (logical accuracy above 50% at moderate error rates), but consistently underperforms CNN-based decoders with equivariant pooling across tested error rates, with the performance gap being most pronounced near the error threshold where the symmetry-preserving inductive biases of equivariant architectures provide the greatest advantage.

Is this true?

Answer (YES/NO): NO